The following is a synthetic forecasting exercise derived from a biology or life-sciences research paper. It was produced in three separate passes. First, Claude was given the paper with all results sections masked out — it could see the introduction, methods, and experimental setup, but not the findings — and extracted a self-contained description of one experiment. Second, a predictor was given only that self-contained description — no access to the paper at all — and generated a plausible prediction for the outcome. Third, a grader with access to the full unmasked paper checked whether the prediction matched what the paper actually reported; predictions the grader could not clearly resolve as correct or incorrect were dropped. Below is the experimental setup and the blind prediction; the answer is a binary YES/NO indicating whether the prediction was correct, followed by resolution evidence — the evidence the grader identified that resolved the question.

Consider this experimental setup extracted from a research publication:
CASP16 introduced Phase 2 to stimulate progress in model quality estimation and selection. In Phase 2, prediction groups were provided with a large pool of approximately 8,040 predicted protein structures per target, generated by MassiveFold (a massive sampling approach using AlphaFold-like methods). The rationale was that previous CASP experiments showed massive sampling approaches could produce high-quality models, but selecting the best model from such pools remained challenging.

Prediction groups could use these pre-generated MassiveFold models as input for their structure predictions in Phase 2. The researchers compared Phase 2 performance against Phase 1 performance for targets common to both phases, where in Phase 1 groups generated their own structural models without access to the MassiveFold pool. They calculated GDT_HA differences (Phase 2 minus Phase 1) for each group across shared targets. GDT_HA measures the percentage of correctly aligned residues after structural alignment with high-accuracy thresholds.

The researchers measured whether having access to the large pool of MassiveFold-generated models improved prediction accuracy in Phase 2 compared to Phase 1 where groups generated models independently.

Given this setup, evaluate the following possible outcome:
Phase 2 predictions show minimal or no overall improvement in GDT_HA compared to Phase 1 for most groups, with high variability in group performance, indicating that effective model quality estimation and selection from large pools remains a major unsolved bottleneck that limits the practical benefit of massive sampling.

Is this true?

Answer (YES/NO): NO